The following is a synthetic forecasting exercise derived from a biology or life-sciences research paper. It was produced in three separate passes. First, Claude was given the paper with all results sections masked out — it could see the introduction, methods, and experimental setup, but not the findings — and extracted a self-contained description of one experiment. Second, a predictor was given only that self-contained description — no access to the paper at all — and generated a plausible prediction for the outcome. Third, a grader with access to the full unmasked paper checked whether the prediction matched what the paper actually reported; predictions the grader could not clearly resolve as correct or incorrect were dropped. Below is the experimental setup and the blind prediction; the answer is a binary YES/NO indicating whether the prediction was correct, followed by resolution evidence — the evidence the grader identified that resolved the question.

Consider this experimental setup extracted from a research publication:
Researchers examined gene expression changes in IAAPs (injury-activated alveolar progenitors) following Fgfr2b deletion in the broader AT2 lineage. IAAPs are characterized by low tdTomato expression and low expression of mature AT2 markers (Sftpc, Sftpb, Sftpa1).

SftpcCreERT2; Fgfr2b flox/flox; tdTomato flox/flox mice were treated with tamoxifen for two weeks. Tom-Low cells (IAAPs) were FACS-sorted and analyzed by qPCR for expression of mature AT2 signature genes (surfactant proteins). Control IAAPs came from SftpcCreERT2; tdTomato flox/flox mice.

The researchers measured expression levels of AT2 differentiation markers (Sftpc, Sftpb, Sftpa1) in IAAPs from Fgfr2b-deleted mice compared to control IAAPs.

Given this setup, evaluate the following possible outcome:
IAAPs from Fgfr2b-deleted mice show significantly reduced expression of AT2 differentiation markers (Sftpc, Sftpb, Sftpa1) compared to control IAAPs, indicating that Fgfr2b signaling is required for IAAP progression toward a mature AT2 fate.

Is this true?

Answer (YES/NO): NO